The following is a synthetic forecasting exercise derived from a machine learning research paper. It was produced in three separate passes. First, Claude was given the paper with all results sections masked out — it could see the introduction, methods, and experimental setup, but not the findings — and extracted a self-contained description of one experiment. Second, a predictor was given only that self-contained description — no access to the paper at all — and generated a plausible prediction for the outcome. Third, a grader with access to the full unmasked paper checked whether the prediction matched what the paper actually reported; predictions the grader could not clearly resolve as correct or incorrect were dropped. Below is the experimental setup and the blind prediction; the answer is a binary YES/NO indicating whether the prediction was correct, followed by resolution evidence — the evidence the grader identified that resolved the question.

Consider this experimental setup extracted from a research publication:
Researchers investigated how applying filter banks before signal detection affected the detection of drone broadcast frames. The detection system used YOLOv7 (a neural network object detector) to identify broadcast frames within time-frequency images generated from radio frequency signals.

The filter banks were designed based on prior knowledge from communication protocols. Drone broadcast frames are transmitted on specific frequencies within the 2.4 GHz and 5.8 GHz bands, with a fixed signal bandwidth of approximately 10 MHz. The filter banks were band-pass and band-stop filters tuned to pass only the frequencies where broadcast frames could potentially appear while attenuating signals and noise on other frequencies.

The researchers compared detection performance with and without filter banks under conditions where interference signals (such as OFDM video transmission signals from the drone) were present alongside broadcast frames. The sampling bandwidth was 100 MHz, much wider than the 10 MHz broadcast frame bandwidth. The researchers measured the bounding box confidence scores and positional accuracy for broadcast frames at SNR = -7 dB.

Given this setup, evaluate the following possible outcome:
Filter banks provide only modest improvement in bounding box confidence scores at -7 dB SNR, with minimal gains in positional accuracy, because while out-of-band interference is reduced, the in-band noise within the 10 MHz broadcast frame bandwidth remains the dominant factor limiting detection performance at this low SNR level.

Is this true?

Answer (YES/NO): NO